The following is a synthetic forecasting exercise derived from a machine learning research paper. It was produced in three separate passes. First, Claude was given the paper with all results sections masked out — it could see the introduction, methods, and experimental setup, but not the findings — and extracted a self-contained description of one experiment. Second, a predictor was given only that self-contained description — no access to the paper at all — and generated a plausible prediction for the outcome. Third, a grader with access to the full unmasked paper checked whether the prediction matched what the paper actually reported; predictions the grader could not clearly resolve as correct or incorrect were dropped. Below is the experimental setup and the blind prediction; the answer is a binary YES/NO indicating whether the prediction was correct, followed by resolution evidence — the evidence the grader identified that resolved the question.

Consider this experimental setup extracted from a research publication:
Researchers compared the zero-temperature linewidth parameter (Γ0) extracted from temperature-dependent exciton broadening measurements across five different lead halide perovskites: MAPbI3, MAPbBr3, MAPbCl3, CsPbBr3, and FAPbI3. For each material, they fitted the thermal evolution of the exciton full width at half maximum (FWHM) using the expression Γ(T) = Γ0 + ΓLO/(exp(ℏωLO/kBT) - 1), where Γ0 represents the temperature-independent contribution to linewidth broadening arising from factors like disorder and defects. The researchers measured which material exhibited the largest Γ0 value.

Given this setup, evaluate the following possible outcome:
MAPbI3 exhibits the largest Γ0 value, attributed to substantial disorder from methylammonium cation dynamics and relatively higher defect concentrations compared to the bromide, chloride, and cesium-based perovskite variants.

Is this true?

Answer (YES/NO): NO